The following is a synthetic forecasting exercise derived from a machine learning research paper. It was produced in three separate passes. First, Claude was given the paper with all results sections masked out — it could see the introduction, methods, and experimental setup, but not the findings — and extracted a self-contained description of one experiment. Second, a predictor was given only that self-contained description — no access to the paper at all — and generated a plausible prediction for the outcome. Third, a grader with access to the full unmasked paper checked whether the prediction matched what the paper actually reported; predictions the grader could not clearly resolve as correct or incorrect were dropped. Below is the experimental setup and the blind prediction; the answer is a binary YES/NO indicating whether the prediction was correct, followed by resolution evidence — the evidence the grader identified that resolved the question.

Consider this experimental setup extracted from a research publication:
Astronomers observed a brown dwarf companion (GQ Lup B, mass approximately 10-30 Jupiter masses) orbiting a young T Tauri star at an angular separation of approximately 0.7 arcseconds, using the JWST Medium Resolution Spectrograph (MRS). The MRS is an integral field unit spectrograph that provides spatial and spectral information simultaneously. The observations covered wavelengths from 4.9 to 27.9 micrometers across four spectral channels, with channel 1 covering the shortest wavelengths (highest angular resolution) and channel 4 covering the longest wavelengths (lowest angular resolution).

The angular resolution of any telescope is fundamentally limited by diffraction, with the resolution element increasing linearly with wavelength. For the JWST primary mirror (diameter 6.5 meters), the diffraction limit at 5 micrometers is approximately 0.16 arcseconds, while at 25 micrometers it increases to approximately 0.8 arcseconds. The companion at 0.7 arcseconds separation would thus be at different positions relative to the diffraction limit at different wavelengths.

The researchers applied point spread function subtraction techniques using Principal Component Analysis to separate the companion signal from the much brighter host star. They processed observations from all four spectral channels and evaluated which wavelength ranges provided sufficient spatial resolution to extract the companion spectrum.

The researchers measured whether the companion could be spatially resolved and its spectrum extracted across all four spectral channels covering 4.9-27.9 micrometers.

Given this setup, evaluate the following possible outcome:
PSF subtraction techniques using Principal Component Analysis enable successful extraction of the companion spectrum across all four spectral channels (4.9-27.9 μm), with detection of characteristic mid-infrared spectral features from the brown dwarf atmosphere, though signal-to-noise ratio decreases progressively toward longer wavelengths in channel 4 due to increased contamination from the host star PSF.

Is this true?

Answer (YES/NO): NO